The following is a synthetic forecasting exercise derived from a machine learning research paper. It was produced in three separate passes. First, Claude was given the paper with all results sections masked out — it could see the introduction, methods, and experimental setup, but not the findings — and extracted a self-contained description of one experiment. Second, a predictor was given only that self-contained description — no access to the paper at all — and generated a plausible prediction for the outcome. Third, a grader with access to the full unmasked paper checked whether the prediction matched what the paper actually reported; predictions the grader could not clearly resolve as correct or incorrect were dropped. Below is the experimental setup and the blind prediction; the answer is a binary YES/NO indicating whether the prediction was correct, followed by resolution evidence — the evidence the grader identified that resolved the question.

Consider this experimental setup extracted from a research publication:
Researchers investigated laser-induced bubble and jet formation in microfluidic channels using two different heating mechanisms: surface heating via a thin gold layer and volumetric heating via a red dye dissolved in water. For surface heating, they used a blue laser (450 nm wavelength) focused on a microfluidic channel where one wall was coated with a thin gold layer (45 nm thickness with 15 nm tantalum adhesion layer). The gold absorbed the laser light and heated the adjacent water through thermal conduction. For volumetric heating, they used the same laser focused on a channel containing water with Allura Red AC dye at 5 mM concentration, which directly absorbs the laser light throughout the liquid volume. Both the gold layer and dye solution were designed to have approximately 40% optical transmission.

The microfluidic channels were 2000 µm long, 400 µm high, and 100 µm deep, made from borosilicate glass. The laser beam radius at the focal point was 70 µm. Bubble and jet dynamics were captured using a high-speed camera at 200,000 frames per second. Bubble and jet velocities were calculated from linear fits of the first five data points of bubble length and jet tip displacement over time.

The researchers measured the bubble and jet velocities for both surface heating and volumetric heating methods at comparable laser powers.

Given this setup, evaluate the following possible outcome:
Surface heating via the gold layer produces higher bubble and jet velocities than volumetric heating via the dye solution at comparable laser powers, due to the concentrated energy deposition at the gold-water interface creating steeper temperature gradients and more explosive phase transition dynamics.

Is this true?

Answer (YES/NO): NO